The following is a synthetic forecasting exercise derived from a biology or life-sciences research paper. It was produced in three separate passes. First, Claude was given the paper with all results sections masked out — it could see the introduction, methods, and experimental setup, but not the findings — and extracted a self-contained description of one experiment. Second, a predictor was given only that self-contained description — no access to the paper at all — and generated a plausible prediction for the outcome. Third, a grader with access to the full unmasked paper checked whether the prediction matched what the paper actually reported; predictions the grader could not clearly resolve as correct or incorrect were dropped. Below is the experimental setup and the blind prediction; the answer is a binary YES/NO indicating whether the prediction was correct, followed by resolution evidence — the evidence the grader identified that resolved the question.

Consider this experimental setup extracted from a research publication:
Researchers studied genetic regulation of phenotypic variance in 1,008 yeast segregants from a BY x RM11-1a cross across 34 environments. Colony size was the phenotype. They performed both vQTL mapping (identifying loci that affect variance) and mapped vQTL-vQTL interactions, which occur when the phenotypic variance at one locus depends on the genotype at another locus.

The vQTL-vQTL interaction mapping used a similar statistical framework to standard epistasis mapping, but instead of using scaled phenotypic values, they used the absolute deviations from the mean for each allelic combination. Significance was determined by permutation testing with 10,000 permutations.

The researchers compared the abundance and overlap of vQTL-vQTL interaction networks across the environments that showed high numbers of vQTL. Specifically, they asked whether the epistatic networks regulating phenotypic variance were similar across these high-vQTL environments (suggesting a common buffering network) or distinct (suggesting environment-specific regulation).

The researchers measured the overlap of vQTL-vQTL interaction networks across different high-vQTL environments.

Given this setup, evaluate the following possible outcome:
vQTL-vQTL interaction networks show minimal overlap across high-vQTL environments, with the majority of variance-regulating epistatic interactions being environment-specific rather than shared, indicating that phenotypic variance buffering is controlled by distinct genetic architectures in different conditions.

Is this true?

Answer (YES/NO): YES